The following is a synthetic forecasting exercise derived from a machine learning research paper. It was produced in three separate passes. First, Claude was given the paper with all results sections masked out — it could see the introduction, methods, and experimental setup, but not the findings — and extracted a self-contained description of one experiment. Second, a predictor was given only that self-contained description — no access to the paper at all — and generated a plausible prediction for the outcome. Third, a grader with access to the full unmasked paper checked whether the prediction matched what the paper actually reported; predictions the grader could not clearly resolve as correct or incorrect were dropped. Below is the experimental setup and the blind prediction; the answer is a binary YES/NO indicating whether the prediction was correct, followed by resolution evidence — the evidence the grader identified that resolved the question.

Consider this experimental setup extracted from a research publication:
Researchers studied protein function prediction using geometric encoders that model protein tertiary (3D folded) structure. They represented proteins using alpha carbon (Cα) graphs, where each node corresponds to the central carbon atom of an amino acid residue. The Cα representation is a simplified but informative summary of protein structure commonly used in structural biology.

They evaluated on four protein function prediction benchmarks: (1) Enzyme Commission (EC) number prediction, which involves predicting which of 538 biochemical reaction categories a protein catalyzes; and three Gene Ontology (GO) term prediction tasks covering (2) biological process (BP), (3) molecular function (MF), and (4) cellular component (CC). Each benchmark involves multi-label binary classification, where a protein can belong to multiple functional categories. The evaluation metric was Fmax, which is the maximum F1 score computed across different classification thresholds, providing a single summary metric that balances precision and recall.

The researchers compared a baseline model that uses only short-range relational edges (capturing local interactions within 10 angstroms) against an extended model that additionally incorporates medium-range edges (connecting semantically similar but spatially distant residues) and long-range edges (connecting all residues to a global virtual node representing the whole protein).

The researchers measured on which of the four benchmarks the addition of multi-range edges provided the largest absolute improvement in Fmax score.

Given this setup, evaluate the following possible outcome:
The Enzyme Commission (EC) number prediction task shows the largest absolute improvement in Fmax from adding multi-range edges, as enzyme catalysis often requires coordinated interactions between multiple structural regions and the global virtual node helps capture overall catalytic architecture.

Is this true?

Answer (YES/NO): NO